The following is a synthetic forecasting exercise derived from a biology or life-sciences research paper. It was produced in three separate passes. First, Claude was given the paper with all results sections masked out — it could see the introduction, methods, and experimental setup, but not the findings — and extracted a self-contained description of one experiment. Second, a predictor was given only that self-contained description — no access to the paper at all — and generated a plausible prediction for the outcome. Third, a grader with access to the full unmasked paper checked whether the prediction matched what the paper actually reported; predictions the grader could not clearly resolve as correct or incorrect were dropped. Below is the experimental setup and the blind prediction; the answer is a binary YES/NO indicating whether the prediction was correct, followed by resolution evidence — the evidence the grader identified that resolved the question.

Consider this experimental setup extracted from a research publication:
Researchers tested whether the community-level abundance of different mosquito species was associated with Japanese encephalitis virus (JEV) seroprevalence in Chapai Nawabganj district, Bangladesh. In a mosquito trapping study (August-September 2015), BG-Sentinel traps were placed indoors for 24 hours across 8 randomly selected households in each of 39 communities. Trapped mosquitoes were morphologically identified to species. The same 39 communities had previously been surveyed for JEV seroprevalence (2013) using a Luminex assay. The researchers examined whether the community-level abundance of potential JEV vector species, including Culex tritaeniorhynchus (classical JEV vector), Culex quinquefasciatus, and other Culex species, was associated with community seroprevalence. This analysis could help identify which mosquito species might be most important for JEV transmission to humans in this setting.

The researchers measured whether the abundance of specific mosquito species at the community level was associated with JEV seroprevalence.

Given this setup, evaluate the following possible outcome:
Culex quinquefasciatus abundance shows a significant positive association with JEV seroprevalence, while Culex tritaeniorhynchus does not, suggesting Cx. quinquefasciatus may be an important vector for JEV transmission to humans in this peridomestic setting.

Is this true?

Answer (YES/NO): NO